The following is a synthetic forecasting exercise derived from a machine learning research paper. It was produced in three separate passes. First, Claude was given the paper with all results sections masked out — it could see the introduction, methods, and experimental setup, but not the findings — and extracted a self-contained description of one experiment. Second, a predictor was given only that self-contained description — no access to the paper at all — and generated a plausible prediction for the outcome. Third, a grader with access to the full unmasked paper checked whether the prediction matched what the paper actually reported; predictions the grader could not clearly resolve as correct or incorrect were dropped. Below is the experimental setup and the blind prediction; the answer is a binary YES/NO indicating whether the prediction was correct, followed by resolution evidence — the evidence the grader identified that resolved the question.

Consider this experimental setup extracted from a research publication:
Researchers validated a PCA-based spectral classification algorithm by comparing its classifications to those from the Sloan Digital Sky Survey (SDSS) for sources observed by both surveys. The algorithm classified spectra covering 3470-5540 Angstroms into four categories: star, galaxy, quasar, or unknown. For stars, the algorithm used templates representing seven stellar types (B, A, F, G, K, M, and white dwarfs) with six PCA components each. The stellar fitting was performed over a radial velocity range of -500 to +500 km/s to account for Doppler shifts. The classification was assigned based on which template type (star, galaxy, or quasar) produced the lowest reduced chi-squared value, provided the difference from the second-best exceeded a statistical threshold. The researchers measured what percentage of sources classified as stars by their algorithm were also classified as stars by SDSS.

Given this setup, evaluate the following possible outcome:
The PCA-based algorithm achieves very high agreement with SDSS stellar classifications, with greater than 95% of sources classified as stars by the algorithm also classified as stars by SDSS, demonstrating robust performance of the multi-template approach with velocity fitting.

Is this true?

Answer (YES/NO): YES